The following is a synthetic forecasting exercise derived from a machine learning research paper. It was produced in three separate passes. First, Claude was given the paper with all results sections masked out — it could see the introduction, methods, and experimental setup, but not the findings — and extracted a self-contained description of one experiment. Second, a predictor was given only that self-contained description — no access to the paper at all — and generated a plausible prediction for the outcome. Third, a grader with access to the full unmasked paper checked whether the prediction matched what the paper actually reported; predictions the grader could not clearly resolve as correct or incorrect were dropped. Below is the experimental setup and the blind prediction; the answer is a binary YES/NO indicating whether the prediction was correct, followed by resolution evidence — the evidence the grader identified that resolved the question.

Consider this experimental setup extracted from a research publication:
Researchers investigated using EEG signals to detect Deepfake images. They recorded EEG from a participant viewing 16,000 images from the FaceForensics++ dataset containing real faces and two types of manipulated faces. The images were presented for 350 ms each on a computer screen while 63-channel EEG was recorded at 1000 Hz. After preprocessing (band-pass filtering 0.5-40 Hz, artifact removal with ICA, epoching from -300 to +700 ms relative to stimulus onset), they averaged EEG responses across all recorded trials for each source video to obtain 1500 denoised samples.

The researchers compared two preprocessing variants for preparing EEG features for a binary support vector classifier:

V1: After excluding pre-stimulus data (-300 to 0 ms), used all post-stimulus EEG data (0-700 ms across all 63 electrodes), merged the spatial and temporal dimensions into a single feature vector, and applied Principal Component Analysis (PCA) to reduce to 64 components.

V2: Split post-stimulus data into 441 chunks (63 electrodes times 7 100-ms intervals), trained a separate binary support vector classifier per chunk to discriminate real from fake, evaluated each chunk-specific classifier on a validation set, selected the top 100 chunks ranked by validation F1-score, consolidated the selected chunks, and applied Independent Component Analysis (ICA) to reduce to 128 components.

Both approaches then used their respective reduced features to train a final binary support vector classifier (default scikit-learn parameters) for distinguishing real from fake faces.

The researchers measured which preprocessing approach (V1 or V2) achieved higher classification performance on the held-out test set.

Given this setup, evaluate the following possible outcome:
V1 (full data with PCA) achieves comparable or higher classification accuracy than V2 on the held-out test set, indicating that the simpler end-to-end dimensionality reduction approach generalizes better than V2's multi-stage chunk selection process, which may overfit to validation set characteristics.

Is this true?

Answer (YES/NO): NO